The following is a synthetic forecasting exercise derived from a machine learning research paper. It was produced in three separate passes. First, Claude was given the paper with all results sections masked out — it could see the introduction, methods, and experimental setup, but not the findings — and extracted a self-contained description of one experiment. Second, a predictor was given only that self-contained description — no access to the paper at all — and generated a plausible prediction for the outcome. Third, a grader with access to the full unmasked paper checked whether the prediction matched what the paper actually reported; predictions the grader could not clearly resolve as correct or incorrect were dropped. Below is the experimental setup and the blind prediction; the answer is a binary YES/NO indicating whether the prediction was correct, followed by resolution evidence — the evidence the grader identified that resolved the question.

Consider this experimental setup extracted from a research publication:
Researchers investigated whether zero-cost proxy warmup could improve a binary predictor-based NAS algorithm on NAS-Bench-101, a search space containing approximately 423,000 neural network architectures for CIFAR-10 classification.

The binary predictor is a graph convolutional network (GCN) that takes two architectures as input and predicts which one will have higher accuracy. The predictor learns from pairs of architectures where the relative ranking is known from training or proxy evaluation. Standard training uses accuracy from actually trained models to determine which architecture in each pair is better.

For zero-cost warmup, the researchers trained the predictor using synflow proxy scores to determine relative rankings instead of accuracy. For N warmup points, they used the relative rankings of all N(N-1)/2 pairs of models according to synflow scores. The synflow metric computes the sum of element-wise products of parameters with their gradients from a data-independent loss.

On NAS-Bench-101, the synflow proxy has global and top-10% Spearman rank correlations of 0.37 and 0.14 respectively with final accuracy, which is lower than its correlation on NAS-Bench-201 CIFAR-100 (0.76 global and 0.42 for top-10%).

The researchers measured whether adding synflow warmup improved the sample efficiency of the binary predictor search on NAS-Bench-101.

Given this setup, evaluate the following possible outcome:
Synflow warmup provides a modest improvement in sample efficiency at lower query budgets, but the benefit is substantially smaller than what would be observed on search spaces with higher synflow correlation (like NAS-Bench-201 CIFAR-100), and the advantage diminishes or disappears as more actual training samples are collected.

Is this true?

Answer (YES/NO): NO